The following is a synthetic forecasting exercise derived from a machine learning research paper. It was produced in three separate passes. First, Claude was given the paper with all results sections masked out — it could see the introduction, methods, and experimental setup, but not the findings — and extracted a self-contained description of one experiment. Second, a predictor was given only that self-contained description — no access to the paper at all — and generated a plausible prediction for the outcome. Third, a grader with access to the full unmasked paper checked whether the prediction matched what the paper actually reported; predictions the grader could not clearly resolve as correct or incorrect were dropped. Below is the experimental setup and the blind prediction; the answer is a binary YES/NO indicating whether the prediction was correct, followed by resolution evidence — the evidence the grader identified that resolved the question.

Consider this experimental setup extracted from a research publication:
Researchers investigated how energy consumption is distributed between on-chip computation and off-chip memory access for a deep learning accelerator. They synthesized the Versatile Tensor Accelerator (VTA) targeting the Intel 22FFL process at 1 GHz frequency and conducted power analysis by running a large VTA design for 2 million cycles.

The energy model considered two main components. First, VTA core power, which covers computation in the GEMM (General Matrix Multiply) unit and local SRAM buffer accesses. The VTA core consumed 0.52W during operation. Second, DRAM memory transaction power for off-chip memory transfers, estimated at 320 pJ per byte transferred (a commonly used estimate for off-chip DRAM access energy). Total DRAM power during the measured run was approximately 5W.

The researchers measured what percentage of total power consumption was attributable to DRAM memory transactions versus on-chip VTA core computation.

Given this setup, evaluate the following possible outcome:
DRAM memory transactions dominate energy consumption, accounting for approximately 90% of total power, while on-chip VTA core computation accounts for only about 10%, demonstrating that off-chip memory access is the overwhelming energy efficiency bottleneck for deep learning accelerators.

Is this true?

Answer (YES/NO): YES